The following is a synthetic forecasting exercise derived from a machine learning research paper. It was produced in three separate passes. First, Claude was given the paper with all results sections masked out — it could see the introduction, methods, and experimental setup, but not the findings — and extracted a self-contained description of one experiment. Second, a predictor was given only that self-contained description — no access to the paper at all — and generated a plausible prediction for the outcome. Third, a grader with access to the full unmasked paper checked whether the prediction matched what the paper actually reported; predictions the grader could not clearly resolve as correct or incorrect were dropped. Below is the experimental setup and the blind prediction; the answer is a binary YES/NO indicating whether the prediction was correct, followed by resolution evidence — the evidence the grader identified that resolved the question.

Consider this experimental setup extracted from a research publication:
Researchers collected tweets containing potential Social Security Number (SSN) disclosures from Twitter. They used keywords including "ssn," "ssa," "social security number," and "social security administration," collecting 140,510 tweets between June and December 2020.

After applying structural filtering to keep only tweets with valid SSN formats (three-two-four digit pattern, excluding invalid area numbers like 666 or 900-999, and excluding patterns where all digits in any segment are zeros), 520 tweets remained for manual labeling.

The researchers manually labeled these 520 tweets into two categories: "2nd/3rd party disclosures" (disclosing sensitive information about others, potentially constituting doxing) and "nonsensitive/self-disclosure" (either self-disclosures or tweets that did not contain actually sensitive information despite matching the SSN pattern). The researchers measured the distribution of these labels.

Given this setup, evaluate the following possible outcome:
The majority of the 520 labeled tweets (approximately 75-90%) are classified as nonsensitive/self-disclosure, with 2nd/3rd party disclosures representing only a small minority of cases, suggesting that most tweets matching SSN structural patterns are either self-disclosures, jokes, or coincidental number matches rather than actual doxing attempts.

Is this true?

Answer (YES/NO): NO